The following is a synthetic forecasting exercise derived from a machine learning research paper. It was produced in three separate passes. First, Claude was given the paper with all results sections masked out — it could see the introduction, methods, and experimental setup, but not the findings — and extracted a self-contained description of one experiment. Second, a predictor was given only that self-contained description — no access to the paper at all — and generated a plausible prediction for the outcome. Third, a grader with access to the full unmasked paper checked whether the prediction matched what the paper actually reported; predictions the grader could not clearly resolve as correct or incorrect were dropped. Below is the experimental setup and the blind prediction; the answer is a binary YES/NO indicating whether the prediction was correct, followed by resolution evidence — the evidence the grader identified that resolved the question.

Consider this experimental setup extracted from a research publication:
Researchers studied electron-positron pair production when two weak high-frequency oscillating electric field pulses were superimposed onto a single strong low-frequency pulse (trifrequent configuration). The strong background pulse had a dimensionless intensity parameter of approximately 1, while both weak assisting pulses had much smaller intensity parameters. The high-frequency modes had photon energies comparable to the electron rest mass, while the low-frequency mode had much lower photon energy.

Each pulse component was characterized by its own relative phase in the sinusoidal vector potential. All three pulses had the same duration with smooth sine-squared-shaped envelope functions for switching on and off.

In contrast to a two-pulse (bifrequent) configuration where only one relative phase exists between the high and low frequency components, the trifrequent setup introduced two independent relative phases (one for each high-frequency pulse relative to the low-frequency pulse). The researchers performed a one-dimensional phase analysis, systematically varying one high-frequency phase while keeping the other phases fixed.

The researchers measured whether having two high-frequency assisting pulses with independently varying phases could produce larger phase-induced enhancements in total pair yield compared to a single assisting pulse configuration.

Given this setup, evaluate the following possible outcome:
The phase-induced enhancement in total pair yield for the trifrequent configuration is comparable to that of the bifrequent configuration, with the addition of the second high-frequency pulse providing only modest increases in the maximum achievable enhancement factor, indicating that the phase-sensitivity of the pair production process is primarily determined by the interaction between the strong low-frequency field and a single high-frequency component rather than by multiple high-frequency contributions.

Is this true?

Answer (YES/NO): NO